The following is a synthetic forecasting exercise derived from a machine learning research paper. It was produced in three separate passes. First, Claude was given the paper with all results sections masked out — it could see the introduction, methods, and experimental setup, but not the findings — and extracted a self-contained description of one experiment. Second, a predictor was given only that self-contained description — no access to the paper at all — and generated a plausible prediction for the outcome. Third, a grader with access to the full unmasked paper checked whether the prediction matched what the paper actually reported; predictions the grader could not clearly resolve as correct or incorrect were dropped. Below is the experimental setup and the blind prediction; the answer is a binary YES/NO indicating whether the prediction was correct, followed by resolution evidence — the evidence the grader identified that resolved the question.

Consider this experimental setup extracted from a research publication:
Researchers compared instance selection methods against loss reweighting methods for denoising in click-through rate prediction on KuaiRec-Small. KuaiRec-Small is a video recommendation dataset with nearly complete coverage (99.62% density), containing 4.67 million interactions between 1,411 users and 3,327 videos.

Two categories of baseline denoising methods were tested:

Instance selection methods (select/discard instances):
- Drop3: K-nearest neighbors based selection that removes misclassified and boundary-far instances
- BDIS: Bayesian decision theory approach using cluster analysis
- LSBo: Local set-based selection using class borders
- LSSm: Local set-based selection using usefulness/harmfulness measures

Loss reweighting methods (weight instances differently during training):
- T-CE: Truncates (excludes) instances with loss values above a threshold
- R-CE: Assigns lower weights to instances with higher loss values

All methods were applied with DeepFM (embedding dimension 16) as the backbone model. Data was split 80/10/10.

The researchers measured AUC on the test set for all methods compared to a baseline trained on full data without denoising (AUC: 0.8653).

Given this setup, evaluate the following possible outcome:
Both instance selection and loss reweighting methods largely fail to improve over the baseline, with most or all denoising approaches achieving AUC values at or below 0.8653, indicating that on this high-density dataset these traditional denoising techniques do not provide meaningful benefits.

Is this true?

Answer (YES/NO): YES